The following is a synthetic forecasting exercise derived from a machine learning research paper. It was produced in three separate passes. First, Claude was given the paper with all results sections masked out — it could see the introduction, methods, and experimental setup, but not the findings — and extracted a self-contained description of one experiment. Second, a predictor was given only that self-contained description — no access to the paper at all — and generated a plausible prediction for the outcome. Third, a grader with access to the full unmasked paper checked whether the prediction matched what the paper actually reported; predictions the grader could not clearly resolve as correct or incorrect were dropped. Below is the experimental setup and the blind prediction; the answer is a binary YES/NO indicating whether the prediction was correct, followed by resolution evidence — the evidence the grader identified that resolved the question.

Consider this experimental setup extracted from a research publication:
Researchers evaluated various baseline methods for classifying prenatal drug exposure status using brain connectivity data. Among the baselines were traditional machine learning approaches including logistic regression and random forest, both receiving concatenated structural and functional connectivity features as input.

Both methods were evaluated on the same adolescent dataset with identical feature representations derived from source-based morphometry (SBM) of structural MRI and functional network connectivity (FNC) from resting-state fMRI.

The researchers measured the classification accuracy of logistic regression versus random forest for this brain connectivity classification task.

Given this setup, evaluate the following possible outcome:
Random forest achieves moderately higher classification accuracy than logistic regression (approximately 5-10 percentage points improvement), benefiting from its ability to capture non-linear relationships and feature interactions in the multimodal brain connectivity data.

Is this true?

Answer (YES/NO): NO